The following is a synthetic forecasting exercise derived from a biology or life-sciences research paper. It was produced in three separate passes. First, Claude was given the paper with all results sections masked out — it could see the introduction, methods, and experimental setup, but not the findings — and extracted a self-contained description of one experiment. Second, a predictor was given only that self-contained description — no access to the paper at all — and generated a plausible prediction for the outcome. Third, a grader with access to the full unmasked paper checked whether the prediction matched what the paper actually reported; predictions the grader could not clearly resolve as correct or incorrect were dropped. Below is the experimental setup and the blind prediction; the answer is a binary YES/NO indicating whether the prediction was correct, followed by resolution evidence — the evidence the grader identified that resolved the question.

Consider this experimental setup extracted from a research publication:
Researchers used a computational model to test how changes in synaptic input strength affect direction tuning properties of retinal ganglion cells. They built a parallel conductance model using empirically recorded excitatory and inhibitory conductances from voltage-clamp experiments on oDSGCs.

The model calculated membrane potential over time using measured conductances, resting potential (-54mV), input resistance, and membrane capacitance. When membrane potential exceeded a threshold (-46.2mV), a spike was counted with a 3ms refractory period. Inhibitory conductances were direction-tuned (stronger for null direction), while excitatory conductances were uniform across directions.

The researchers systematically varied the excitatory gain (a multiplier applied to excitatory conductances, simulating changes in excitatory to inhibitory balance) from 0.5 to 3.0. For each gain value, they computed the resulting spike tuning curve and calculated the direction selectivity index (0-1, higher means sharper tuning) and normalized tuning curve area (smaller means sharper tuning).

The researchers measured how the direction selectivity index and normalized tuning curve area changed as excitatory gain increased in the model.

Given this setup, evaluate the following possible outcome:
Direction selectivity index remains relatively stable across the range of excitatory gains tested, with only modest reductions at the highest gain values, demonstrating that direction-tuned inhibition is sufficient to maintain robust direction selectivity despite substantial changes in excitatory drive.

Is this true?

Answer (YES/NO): NO